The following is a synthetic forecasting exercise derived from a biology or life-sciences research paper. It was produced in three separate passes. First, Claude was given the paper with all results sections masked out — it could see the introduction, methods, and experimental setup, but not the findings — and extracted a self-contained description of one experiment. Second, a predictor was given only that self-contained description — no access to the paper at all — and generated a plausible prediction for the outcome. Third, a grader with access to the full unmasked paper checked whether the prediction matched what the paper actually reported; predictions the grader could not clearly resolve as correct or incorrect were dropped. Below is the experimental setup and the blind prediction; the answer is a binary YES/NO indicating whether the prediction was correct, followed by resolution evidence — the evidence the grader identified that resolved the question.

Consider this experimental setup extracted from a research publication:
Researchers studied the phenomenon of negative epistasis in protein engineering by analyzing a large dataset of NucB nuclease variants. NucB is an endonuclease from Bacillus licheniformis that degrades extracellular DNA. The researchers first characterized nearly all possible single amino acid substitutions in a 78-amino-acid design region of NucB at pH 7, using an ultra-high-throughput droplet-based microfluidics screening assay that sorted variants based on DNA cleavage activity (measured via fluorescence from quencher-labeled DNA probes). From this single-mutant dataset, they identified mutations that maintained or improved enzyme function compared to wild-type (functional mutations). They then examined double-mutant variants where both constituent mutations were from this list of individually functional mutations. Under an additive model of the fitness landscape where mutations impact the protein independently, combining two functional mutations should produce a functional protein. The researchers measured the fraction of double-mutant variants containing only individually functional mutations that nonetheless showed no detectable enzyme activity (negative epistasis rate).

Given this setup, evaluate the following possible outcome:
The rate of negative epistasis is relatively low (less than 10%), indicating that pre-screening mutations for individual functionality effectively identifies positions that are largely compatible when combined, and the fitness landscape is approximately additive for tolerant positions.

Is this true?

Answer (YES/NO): NO